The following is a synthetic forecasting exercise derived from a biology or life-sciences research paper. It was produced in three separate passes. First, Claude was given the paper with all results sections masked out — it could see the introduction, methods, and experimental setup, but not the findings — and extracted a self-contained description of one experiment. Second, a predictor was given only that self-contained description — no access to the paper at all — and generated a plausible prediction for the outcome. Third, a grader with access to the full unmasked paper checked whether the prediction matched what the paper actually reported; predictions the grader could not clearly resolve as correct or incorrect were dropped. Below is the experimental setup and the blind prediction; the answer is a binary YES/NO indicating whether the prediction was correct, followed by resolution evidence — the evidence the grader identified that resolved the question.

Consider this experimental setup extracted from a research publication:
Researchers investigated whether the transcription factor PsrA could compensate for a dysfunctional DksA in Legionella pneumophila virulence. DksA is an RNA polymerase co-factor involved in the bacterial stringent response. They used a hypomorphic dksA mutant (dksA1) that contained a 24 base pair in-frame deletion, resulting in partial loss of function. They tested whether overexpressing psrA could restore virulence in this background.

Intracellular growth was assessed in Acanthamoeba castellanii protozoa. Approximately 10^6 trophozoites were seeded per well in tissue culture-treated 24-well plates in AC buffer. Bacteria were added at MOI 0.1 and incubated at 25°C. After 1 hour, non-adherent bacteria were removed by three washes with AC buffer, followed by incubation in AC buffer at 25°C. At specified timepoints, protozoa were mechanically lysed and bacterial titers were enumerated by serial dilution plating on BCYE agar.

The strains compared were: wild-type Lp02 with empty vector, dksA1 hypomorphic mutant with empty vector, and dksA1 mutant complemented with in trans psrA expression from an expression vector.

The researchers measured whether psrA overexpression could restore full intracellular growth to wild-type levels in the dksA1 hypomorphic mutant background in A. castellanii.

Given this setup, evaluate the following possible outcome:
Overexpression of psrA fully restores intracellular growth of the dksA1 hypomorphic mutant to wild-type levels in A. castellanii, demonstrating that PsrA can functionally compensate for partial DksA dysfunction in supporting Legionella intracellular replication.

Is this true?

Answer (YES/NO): NO